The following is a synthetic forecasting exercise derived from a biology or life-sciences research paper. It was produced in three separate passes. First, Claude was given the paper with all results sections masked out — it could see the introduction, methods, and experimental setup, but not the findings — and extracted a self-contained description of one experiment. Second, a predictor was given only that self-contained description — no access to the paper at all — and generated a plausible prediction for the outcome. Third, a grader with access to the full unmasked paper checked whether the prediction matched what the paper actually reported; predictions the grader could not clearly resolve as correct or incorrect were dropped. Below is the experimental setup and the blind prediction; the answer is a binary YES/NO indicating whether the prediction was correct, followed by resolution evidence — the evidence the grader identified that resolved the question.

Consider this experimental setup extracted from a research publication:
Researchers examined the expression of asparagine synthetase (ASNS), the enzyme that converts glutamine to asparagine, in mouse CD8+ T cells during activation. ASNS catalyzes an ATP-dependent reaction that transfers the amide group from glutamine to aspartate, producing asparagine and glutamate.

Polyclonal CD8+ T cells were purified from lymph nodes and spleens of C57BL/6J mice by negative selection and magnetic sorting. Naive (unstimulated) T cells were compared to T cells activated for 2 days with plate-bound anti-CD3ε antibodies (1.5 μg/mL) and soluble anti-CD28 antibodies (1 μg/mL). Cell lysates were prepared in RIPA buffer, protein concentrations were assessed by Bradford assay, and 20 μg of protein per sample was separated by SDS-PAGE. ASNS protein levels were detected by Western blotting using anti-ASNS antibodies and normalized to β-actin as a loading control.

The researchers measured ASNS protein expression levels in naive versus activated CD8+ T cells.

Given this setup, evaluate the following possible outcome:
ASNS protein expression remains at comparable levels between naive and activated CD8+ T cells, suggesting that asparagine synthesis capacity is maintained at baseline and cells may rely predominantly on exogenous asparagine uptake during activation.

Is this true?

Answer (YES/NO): NO